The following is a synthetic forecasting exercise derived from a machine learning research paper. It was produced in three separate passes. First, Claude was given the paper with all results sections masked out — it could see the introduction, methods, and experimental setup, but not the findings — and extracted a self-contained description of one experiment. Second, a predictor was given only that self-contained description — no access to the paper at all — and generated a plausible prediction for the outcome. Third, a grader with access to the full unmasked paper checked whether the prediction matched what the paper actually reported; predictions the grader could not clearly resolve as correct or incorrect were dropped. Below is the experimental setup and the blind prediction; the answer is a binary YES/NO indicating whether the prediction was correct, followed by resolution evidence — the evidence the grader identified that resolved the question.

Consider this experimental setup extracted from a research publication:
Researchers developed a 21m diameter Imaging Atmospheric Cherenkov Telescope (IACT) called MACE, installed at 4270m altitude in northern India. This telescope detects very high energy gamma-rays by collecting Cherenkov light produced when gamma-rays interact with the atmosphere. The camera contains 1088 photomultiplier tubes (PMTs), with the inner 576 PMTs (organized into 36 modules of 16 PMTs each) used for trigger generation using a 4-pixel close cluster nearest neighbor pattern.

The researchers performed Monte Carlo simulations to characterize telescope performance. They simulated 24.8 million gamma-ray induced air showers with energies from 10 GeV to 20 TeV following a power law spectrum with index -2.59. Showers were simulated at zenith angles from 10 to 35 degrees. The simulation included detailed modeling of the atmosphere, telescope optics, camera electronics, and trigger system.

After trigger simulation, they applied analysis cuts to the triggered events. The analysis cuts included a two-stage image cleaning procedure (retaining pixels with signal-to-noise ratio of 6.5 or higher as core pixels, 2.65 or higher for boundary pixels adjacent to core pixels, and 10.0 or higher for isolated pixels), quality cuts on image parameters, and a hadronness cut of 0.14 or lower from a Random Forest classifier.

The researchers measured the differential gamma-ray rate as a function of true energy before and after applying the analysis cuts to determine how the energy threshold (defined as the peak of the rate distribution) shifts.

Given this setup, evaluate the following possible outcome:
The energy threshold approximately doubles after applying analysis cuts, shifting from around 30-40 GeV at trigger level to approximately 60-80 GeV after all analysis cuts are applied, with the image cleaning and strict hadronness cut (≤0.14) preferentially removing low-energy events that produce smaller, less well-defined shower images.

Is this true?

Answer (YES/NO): NO